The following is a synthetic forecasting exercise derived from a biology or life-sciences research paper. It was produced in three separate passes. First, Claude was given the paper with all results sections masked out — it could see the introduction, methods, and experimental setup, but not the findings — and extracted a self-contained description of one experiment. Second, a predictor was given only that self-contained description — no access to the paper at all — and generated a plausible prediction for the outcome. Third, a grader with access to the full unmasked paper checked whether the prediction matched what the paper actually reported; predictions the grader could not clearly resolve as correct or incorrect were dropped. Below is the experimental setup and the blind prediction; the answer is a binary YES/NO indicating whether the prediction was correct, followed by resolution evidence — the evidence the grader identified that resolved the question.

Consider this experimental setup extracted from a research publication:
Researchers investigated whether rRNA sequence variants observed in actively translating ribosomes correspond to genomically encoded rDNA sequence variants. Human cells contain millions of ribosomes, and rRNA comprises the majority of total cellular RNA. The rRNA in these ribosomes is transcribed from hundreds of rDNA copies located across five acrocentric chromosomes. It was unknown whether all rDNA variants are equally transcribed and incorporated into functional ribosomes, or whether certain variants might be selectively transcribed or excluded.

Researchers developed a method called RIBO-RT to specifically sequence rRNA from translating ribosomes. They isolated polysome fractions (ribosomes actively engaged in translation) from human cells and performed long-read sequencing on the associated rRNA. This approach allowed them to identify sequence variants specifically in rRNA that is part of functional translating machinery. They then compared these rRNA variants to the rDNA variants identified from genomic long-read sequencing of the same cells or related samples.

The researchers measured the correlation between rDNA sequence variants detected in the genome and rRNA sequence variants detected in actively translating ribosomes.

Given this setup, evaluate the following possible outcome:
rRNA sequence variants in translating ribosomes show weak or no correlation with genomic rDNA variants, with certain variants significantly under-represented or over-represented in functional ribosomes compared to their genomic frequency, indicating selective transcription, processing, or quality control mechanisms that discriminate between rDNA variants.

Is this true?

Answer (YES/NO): NO